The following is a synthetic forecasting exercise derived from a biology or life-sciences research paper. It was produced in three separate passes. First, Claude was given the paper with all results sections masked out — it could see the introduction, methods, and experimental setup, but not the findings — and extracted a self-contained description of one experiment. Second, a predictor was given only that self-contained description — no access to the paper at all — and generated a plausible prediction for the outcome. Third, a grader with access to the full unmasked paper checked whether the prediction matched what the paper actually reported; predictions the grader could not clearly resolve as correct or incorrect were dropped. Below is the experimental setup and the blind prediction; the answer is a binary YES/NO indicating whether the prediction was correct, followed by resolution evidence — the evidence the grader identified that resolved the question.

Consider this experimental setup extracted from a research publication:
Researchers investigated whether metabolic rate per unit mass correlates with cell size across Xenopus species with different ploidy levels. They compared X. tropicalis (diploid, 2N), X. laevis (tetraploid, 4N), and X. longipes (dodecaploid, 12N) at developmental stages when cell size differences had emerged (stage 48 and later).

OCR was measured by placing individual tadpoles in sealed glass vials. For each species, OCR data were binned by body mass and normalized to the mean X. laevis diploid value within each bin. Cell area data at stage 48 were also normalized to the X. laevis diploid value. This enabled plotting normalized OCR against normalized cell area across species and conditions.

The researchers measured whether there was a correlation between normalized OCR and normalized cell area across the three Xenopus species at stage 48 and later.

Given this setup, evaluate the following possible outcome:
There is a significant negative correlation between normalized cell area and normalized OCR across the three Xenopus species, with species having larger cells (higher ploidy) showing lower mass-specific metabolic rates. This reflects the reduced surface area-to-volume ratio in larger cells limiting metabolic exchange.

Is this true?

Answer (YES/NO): YES